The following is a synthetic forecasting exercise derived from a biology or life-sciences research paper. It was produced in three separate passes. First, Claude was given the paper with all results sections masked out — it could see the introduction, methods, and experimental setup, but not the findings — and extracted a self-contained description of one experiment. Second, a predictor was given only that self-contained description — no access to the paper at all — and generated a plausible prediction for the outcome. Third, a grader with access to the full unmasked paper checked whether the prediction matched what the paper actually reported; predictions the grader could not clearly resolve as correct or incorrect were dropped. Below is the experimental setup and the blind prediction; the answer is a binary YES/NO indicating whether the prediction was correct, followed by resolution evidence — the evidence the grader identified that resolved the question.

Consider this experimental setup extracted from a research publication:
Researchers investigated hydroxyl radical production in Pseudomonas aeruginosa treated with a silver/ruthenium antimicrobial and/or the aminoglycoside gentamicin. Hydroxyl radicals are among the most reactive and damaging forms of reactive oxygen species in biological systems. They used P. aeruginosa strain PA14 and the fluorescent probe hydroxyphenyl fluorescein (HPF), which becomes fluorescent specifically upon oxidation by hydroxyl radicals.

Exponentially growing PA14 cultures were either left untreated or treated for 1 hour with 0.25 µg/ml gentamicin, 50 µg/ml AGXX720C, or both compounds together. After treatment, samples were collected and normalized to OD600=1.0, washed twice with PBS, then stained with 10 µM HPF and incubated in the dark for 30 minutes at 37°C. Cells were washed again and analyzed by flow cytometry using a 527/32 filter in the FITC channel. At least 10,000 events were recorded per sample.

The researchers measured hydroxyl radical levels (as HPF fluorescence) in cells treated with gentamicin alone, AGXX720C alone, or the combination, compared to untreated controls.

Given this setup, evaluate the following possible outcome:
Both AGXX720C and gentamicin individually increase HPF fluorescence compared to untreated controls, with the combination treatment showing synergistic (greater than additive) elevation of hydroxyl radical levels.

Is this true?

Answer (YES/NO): NO